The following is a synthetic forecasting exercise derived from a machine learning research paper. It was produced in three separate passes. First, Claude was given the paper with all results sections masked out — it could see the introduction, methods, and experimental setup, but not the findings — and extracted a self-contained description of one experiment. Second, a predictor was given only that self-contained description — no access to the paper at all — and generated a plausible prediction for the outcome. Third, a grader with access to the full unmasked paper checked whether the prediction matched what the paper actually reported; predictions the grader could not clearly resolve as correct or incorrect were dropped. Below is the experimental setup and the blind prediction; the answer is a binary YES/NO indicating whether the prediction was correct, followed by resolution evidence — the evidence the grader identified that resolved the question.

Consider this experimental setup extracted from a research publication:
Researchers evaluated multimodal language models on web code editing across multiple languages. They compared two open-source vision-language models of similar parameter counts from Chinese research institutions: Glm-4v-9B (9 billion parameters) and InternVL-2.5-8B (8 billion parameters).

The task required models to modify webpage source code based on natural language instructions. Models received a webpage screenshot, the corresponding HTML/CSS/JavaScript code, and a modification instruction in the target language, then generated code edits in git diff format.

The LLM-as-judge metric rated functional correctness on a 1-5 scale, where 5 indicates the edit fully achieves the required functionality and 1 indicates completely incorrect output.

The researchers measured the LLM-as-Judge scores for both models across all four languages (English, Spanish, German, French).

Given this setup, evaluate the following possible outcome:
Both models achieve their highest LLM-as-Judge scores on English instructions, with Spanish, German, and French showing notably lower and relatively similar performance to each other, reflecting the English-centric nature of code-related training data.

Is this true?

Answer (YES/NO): NO